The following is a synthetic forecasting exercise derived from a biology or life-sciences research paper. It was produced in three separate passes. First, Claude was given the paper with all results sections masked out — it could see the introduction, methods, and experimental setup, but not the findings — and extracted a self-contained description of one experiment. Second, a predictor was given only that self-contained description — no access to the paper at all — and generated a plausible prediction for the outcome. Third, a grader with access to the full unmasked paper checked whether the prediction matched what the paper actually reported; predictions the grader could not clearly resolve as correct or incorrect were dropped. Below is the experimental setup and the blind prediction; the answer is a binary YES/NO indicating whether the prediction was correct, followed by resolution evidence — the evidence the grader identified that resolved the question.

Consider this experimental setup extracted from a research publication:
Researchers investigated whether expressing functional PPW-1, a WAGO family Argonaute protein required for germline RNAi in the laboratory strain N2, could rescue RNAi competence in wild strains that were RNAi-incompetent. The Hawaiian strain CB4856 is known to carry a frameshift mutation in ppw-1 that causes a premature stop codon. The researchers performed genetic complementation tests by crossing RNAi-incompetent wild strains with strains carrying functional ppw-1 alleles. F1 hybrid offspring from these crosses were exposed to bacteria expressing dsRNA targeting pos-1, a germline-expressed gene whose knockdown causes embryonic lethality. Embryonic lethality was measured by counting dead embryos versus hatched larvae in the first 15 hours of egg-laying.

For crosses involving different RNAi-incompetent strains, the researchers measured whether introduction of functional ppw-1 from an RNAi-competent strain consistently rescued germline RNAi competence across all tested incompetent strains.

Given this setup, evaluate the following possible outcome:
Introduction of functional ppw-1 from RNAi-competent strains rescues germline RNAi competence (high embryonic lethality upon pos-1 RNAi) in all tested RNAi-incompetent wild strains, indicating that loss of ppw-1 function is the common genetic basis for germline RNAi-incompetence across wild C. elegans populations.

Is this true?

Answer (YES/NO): NO